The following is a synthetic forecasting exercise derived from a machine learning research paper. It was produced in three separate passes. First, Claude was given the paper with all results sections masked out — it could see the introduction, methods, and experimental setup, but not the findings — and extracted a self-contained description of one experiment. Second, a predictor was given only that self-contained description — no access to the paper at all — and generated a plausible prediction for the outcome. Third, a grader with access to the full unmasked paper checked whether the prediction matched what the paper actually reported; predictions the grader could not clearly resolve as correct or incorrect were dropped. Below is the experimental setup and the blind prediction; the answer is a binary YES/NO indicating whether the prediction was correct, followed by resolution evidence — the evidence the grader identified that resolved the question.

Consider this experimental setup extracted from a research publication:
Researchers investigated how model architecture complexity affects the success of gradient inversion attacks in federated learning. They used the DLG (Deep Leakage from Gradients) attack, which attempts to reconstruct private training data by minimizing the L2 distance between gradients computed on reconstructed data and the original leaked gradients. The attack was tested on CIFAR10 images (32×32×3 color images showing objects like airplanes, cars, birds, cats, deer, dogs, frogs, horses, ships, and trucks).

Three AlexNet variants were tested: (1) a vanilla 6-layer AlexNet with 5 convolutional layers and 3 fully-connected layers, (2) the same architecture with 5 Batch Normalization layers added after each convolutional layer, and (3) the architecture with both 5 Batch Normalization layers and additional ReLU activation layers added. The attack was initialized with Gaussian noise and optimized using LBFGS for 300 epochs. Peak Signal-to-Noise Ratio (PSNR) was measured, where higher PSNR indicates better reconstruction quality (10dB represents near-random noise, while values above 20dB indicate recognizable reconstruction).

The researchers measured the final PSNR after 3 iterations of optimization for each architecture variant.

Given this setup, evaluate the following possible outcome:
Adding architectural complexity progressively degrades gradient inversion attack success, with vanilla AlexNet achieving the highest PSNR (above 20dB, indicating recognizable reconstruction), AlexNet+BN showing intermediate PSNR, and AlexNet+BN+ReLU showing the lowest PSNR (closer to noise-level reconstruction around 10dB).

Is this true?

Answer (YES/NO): NO